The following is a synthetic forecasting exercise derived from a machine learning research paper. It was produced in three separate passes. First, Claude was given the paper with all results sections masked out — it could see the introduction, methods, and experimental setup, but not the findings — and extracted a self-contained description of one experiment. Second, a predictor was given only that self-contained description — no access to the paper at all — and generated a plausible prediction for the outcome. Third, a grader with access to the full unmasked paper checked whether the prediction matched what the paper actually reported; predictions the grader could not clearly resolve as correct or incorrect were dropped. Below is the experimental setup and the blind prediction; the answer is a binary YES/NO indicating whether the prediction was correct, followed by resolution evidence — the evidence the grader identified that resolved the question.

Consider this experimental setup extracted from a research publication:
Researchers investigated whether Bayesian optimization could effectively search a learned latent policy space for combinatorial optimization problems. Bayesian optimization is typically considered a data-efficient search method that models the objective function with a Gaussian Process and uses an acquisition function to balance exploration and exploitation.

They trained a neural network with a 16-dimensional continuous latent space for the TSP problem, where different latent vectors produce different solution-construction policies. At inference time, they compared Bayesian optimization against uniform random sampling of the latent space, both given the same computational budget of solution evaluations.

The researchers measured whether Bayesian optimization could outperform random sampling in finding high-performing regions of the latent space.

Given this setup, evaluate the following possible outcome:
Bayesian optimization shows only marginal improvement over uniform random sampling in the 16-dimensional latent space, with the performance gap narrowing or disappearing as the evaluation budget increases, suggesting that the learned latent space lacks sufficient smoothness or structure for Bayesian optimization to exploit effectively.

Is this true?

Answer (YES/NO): NO